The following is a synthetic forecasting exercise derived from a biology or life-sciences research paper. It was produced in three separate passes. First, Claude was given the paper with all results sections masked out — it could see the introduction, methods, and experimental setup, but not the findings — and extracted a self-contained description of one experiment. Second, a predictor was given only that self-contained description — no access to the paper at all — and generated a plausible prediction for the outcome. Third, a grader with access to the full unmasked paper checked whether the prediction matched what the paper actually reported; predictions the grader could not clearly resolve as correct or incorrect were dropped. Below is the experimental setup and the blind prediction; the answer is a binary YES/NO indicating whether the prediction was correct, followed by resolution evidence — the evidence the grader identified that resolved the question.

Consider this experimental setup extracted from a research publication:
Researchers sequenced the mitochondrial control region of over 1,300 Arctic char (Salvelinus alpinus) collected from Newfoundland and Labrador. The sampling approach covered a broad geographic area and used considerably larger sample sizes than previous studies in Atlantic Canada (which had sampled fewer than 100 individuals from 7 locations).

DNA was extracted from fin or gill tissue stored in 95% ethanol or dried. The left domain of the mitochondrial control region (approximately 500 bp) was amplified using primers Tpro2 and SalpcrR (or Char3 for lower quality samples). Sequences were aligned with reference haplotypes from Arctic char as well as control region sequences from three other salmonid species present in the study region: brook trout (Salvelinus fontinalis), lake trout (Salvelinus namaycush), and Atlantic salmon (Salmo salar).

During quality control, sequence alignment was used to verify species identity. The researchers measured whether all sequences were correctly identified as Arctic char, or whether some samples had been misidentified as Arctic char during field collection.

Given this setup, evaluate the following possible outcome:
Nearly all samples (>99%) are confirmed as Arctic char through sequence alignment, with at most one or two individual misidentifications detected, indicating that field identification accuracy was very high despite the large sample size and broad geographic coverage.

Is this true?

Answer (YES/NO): NO